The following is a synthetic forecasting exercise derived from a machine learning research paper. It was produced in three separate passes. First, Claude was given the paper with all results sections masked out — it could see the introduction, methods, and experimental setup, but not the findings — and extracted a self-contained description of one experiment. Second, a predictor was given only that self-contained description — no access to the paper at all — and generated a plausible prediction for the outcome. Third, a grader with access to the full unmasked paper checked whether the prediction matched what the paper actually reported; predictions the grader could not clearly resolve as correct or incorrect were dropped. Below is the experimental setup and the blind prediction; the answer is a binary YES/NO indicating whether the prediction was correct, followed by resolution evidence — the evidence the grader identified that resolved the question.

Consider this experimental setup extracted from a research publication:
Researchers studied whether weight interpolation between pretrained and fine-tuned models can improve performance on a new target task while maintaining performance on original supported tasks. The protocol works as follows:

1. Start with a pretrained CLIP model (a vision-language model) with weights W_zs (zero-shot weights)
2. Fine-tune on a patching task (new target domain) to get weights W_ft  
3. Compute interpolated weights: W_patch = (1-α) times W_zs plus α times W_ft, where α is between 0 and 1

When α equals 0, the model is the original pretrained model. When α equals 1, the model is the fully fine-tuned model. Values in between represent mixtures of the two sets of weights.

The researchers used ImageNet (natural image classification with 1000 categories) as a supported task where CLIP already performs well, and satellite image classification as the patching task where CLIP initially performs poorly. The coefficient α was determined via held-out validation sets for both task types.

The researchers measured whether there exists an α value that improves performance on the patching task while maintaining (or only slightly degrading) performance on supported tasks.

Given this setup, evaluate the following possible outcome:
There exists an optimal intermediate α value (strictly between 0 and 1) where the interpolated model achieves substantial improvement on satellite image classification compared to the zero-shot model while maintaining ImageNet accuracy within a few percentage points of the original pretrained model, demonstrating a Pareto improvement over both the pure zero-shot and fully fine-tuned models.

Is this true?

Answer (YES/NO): YES